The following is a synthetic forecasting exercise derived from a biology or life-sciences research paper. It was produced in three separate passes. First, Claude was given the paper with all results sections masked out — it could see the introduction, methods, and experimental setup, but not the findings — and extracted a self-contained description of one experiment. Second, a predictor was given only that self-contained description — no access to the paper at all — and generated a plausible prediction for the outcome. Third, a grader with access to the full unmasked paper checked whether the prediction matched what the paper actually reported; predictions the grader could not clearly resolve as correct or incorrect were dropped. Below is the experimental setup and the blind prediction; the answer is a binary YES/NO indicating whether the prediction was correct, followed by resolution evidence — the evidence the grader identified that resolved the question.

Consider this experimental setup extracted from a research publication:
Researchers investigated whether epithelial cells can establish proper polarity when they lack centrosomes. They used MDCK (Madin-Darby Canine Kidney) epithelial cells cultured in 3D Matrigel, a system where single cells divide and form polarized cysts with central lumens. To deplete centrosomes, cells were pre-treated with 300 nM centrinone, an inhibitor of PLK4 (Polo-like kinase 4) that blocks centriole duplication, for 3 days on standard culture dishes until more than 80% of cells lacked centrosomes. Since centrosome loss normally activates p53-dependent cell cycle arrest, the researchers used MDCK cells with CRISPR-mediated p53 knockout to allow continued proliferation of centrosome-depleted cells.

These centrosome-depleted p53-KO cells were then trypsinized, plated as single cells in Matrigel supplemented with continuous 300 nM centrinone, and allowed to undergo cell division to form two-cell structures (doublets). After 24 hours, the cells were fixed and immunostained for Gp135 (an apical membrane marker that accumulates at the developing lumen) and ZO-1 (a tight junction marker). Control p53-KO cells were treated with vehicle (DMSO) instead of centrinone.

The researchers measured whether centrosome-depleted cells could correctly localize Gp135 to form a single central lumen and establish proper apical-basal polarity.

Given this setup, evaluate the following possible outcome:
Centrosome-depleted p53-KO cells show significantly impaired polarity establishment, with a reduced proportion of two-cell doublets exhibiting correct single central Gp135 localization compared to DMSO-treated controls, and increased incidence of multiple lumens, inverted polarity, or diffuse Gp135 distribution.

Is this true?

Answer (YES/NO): YES